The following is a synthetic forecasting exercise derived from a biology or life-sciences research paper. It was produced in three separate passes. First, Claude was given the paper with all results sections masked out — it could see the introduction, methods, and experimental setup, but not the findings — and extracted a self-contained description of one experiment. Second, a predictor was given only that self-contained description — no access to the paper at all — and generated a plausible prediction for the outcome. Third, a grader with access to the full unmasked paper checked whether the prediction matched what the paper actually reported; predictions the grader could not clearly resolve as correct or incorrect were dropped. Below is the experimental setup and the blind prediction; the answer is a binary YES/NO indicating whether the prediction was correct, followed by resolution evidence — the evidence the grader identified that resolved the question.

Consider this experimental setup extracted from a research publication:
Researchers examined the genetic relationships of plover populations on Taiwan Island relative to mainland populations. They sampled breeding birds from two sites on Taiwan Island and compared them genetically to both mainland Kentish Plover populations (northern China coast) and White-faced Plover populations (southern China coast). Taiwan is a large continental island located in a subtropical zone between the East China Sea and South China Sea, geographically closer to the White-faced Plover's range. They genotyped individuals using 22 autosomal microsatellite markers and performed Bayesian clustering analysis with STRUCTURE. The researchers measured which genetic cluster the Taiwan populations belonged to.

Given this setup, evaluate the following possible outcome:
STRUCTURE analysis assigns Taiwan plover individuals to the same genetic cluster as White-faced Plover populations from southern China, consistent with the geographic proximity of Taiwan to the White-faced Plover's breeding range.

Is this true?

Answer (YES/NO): NO